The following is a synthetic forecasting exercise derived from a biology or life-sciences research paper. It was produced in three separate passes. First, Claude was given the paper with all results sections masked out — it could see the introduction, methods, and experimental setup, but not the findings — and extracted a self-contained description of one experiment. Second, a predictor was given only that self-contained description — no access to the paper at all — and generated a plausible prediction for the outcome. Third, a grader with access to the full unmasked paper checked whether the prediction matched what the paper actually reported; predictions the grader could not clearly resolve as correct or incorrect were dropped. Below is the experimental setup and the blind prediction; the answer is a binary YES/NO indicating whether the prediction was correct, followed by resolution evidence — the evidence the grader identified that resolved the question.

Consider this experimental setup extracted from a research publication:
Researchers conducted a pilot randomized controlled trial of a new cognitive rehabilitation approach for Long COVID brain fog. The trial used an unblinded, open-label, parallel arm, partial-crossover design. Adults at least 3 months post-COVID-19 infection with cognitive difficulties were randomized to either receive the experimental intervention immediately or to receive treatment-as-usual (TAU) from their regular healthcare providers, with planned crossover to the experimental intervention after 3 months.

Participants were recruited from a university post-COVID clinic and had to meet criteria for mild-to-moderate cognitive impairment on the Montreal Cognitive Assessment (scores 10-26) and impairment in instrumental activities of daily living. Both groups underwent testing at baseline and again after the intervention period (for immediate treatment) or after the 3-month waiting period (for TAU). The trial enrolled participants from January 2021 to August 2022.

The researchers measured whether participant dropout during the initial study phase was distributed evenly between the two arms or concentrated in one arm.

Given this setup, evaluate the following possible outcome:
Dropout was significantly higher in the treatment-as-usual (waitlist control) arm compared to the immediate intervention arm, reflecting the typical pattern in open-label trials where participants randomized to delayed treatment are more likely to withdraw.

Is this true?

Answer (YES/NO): YES